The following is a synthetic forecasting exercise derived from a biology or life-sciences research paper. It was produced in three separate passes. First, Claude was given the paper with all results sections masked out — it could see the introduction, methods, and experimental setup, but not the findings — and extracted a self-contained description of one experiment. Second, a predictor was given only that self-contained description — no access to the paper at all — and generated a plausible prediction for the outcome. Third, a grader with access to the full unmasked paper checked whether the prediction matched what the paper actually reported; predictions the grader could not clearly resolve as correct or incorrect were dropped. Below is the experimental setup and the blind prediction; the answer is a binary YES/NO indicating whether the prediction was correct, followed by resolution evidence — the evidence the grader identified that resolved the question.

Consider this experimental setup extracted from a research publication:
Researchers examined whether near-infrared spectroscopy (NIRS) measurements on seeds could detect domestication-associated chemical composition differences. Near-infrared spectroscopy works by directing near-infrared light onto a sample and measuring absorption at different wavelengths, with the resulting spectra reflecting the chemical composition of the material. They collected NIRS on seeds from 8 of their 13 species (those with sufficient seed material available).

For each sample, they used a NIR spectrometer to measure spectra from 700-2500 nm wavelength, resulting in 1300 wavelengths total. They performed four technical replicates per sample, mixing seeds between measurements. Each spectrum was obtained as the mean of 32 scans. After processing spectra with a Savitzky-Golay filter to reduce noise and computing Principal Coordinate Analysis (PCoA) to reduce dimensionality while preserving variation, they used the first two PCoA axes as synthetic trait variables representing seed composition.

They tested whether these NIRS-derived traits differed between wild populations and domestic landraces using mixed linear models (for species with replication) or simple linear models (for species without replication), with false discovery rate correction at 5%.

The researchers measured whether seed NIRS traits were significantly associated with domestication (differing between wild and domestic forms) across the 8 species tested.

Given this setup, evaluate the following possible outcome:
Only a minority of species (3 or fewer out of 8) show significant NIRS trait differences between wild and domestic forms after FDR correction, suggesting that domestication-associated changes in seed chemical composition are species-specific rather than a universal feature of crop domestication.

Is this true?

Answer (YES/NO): NO